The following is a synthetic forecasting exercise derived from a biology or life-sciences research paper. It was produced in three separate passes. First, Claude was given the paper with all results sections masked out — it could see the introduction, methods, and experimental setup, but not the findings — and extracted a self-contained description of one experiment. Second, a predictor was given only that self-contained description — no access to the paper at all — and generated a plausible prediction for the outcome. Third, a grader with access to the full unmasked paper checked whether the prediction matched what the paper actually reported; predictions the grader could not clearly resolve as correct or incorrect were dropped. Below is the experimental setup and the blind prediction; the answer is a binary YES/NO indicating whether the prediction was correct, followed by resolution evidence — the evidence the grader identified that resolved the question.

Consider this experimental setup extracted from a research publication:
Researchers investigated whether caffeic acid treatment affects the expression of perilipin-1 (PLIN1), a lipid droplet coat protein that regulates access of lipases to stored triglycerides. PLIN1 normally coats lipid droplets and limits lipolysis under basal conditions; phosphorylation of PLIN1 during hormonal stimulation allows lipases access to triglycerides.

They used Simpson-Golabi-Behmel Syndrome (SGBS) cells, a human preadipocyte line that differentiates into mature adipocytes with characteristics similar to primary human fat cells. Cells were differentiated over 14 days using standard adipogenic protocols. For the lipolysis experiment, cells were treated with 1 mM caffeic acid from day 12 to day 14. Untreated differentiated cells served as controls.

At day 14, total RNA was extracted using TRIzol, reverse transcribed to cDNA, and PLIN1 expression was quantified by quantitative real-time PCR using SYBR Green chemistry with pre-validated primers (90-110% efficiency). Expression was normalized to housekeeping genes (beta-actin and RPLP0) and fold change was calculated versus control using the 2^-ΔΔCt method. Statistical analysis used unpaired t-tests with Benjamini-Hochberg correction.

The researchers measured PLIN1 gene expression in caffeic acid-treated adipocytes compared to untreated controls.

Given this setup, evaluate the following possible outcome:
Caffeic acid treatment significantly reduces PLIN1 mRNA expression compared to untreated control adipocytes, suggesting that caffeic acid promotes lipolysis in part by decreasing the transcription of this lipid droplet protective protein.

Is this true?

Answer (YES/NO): NO